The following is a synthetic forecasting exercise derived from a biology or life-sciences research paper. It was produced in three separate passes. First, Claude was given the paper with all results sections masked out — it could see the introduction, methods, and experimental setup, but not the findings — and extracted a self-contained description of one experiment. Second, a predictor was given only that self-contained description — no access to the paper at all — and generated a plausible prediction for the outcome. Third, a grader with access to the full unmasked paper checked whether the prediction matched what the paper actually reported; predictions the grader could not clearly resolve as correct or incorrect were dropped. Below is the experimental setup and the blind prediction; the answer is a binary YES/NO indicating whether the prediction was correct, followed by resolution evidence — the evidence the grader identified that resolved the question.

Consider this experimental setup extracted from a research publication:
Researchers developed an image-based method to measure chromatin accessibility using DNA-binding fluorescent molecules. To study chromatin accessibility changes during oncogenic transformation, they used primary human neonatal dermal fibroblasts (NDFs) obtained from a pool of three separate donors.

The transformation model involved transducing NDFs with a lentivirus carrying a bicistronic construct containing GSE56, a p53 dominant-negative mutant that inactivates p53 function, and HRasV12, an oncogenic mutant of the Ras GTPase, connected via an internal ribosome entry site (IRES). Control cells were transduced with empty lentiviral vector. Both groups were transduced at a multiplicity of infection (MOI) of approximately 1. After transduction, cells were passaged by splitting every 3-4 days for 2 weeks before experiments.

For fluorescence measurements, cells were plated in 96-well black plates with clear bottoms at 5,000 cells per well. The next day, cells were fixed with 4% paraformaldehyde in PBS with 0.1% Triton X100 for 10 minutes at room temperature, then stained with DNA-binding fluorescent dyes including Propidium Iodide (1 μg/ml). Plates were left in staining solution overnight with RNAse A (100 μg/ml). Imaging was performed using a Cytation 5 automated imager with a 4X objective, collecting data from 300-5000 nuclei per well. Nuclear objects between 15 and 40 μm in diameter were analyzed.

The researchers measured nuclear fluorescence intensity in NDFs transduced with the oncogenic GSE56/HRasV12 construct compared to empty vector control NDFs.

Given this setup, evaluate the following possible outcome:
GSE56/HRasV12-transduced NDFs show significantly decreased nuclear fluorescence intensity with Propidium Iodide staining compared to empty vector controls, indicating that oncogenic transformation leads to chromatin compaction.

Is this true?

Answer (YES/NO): NO